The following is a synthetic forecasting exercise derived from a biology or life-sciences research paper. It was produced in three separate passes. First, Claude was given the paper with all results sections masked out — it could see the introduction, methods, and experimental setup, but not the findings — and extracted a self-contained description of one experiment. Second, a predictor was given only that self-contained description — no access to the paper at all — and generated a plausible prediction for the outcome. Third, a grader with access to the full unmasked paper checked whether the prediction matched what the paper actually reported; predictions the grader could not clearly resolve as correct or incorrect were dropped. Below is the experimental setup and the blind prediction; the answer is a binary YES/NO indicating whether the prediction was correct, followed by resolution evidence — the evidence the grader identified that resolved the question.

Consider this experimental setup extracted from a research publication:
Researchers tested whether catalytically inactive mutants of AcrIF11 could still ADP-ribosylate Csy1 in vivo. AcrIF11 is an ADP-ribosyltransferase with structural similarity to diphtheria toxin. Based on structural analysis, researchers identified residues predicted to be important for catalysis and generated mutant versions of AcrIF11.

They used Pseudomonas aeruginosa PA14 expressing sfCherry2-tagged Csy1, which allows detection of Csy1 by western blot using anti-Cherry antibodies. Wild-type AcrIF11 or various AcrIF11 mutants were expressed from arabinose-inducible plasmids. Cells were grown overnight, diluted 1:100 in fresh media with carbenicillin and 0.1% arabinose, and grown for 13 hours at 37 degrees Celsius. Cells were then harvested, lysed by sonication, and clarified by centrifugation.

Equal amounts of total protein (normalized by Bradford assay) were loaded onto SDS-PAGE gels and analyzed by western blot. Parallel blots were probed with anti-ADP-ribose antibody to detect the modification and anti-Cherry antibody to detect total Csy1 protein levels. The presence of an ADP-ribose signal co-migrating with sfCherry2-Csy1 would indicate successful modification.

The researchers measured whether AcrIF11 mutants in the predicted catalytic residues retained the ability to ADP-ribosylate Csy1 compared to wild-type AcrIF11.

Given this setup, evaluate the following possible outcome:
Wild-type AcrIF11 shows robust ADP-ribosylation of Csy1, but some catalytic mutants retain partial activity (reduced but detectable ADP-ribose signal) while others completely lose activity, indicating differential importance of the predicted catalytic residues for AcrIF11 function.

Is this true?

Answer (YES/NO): NO